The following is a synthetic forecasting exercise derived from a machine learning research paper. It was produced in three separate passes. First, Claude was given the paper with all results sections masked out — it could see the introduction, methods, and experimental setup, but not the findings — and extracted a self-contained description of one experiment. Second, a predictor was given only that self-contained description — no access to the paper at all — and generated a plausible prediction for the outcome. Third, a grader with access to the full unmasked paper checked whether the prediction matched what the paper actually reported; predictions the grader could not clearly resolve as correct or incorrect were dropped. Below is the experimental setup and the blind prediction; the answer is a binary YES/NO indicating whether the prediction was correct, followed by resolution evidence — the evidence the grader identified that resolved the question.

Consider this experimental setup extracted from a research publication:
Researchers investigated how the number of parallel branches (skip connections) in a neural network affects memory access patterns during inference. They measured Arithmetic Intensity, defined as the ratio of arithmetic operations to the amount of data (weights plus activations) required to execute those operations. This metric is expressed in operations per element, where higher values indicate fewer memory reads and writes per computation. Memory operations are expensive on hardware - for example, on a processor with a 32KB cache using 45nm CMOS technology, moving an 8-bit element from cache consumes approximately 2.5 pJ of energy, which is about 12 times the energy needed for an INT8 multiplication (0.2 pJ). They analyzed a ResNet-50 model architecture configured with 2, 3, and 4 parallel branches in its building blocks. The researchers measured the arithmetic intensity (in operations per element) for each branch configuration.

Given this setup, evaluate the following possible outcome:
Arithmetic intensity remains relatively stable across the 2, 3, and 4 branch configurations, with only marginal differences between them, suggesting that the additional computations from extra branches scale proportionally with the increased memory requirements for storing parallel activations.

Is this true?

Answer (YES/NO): NO